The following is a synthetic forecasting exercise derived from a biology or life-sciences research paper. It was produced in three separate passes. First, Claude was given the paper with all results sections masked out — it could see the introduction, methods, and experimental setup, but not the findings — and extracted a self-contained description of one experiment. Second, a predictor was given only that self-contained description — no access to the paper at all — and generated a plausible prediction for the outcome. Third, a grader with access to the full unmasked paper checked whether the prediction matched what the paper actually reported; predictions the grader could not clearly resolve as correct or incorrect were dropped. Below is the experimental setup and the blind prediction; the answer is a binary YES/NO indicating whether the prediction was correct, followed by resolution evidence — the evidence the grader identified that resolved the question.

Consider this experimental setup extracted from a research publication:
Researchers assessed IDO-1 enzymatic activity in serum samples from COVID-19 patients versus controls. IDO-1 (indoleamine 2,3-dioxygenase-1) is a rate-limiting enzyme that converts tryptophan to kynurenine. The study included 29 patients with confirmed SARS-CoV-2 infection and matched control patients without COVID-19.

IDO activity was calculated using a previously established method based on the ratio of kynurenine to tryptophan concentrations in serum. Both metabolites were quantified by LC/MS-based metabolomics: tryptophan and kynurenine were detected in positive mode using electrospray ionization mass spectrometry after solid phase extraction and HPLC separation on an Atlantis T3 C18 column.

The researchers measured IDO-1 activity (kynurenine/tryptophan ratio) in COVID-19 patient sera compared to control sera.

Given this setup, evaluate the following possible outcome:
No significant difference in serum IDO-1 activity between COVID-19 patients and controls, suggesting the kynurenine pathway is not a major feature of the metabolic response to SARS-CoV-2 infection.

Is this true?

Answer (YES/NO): NO